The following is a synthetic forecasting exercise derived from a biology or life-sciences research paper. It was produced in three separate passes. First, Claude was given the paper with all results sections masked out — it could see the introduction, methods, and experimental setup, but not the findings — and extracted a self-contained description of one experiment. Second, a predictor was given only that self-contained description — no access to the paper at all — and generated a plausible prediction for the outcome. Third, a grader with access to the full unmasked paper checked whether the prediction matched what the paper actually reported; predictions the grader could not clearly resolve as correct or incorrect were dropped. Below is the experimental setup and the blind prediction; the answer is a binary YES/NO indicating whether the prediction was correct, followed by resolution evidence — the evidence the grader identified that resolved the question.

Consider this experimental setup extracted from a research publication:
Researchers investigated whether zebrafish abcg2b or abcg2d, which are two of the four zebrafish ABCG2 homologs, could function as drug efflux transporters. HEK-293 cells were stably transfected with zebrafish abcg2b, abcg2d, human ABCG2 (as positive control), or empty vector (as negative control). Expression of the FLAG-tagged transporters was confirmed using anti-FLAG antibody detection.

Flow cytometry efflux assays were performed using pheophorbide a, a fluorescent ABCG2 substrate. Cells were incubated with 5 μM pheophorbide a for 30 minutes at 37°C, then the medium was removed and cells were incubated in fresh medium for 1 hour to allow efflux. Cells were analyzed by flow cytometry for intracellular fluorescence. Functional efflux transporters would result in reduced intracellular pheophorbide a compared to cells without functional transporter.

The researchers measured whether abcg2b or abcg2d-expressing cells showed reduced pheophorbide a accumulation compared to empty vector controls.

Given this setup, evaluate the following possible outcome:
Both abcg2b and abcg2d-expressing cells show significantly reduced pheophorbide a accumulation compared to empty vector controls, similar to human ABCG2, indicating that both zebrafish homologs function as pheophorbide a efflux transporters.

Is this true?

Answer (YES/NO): NO